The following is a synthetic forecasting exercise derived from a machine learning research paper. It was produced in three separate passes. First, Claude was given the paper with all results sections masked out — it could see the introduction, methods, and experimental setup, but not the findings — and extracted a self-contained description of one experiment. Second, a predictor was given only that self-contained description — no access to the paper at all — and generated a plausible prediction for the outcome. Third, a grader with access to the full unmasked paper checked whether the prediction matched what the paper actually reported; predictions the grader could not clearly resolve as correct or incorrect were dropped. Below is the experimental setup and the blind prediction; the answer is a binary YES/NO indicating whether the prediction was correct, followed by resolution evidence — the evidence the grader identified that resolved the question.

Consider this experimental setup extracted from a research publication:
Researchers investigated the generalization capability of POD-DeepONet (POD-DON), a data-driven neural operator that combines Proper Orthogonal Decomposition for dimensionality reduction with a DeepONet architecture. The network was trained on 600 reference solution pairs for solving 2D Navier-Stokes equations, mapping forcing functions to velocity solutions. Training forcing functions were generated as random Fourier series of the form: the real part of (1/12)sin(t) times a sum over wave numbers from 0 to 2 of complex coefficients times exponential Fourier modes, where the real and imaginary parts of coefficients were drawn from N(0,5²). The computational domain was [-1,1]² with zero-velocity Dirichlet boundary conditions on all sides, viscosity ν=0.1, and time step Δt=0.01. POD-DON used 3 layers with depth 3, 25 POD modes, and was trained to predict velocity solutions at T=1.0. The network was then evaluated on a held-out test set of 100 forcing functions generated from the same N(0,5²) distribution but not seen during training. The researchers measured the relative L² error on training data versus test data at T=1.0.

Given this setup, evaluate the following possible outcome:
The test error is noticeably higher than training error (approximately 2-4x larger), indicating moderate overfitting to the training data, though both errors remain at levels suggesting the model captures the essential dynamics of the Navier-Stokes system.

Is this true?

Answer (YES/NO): NO